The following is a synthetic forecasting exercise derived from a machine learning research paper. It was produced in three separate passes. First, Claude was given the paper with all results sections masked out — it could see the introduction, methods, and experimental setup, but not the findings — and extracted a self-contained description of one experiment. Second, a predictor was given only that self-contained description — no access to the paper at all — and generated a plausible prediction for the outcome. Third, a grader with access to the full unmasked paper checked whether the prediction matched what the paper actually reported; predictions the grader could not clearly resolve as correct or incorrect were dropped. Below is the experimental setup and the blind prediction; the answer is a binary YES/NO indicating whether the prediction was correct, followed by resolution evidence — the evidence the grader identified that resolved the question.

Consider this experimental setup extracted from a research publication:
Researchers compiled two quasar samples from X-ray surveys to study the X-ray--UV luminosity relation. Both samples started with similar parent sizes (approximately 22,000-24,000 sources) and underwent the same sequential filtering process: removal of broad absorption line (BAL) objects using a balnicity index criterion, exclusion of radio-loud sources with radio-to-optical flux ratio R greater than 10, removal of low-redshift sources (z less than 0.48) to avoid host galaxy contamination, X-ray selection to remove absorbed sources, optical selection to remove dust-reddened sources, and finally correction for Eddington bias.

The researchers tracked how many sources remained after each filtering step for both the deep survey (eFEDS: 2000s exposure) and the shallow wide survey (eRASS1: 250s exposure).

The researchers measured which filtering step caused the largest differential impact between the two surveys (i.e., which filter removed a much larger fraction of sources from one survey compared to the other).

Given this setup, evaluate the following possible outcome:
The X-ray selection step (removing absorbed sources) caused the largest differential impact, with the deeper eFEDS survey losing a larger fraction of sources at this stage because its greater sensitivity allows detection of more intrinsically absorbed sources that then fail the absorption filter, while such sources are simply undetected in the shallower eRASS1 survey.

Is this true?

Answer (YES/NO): NO